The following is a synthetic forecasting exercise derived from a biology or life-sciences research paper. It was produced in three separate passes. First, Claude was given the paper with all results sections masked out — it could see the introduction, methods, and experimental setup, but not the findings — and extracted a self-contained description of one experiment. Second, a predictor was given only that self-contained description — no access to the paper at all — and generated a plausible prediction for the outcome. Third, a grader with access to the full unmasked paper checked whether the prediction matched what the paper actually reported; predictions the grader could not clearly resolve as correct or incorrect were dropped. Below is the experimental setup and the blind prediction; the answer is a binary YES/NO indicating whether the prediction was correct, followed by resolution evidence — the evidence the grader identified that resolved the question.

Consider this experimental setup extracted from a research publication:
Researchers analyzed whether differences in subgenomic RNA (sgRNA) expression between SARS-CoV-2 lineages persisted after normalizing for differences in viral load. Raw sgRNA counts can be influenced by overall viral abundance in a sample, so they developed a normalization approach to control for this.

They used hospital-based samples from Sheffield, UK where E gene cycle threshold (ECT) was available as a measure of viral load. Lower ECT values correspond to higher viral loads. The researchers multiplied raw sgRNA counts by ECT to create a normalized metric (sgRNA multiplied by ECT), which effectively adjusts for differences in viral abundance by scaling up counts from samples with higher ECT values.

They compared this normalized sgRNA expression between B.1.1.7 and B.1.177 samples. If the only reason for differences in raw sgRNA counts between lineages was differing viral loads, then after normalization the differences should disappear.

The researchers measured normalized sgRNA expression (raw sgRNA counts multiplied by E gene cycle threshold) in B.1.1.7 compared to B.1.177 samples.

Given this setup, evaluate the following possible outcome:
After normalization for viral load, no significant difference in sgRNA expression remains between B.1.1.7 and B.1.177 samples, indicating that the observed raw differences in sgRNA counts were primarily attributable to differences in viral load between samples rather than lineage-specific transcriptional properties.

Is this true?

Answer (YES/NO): NO